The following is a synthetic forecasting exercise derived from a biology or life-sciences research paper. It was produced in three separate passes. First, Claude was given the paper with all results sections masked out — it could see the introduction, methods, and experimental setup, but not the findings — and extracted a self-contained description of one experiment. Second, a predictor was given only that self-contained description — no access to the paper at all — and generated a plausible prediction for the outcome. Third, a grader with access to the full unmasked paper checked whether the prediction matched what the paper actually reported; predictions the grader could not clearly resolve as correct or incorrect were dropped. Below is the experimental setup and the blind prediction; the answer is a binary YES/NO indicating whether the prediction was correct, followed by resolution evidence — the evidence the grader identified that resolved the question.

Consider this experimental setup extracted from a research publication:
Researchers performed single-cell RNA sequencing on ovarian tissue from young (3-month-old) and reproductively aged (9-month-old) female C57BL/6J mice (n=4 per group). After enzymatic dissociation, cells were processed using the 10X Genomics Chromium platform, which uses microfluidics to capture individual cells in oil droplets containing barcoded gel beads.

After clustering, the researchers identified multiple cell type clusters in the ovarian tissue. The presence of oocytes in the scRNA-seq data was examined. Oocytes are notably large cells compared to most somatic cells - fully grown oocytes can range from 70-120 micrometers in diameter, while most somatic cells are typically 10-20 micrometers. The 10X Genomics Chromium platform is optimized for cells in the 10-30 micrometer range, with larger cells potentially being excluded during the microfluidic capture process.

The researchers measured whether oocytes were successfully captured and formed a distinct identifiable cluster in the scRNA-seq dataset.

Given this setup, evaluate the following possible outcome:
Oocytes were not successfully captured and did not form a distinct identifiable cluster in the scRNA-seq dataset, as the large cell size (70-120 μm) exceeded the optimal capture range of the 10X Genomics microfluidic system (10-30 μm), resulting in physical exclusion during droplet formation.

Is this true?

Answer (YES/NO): NO